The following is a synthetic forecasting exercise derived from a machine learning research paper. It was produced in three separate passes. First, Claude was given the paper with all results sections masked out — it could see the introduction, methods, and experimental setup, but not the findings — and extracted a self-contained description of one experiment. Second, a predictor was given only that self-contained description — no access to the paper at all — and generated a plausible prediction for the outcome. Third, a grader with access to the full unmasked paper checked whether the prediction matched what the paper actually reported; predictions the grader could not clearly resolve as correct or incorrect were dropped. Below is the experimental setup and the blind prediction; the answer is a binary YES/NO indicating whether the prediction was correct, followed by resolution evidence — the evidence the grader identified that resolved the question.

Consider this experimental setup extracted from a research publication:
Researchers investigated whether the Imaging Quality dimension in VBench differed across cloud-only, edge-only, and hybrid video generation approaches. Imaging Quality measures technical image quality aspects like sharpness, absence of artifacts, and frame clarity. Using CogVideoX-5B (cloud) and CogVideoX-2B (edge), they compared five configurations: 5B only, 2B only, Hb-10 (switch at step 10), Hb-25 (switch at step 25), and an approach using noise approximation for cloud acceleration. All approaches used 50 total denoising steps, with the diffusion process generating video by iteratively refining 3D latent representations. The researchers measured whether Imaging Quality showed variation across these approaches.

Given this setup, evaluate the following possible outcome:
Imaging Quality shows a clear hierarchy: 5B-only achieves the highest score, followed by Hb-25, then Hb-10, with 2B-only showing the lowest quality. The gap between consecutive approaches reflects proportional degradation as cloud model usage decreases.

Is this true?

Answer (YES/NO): NO